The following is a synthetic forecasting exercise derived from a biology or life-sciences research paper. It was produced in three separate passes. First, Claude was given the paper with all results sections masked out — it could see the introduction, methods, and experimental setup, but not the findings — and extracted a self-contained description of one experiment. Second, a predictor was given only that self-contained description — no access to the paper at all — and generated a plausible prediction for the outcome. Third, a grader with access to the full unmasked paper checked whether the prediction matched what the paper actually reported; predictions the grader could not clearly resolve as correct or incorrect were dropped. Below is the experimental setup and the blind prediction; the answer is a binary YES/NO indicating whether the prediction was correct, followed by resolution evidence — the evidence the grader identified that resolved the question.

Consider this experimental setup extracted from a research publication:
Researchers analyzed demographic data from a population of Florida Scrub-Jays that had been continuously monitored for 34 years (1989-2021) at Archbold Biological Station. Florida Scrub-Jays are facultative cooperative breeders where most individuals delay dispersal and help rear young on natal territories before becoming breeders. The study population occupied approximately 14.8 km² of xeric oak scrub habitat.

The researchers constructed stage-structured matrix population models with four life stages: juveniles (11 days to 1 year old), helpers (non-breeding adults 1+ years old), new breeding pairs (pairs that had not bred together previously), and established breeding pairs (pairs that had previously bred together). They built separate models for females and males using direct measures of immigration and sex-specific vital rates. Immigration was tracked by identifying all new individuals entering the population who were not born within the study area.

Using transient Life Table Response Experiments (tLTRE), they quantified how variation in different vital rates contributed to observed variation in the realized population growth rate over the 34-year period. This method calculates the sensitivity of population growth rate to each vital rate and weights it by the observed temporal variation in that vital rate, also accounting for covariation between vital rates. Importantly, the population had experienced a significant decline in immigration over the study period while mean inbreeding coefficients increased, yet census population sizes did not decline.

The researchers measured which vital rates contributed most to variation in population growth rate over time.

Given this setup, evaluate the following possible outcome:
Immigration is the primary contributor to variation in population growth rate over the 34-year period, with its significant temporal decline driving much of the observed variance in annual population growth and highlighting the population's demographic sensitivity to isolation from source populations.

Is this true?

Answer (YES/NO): NO